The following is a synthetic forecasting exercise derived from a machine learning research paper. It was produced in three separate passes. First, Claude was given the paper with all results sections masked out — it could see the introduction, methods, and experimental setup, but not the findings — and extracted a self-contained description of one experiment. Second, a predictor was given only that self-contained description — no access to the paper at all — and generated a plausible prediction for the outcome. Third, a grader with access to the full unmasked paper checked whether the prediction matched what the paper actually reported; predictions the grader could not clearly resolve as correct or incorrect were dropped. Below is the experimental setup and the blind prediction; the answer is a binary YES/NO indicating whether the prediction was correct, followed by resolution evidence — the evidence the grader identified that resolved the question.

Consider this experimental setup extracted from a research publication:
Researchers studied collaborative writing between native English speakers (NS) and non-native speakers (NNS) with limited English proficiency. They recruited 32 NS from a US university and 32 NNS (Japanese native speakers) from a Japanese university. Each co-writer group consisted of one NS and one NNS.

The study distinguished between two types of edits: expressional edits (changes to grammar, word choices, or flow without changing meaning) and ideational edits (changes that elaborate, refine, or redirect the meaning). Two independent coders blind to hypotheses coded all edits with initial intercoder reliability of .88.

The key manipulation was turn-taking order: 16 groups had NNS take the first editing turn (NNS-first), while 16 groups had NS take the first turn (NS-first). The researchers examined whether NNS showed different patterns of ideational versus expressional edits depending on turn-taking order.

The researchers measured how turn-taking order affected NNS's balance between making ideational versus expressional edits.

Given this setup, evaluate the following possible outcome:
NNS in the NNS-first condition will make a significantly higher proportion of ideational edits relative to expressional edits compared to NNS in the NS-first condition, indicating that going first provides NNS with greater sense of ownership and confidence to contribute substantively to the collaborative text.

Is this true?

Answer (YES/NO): YES